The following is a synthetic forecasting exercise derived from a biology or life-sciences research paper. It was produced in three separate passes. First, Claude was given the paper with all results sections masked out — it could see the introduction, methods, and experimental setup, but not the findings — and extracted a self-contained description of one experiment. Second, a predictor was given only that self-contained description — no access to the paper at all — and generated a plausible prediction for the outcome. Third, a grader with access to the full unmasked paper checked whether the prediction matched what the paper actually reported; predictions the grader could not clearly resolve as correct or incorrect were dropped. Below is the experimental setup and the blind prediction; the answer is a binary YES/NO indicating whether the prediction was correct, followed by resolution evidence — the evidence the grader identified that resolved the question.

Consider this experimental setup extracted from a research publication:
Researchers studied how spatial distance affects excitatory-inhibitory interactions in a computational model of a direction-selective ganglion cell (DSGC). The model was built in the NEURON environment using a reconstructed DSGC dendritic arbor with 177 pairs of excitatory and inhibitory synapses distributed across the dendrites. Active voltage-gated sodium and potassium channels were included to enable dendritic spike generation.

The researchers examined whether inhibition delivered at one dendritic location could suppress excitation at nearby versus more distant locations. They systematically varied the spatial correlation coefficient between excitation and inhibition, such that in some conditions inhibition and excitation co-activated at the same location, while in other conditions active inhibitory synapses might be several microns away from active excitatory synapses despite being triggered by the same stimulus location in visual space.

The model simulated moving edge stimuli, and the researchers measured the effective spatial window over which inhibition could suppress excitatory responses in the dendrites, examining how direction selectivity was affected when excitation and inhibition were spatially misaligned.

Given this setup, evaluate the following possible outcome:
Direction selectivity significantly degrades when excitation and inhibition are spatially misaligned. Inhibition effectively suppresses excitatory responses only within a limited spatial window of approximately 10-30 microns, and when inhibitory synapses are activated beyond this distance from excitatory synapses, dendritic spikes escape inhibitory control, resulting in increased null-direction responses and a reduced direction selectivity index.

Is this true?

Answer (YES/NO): NO